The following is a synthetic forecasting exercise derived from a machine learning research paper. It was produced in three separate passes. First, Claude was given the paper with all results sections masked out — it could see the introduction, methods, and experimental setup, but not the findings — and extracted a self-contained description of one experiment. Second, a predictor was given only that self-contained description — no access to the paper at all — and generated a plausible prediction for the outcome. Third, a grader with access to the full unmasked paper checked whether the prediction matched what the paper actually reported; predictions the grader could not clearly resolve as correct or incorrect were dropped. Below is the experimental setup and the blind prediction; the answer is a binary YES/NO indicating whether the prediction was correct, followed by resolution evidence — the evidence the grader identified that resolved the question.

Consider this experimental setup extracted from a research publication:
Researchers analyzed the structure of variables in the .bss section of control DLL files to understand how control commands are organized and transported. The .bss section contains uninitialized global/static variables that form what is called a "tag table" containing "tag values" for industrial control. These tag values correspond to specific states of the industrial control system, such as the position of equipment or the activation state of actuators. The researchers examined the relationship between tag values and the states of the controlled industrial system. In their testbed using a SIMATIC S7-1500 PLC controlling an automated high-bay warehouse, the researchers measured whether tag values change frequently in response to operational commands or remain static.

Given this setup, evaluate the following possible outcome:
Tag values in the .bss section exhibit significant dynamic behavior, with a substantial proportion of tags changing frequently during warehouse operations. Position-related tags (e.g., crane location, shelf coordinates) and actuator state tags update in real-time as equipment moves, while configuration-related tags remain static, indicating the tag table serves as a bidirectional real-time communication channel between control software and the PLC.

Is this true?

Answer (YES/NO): NO